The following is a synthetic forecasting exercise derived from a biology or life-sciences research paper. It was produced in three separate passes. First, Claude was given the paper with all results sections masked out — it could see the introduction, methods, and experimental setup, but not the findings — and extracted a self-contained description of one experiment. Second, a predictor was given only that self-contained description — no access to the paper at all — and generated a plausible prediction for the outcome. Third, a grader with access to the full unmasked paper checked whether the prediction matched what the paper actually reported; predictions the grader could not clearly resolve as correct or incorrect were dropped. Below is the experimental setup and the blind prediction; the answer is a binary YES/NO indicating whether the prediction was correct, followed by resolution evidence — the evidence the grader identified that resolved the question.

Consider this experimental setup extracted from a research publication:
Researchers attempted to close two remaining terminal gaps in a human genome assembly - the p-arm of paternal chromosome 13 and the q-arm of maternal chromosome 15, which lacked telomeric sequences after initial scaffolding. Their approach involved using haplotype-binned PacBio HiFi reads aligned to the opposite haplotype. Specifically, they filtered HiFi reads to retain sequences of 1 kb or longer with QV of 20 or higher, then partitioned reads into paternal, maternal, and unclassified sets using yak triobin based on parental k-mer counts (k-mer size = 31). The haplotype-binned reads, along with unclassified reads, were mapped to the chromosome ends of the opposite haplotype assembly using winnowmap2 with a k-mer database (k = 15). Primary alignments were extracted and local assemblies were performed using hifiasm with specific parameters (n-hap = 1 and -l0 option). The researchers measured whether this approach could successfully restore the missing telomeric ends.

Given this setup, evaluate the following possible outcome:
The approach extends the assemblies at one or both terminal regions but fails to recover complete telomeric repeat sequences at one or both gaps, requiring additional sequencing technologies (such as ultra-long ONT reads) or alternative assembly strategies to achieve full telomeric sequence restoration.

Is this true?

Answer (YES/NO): NO